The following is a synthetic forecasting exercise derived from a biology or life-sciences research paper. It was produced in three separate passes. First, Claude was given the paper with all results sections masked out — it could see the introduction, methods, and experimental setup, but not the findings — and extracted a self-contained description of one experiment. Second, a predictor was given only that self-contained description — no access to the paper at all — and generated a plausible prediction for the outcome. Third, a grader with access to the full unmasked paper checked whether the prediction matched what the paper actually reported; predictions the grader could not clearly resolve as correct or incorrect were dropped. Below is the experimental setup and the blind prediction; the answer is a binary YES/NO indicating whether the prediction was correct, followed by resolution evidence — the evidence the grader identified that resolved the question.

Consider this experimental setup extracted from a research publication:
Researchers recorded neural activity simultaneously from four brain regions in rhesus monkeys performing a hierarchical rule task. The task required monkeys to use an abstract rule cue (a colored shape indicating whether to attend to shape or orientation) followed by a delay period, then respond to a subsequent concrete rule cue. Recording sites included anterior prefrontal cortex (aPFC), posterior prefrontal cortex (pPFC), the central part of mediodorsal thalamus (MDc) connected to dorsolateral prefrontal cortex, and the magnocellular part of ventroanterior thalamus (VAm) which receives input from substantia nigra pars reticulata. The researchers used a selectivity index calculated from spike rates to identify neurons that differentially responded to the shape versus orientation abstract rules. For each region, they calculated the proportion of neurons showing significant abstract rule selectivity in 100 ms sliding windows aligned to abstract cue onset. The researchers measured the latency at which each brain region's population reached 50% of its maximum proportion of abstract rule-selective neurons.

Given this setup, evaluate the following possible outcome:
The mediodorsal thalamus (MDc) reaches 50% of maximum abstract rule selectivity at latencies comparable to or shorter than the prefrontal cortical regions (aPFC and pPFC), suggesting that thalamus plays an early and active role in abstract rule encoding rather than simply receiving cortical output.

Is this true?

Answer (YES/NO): YES